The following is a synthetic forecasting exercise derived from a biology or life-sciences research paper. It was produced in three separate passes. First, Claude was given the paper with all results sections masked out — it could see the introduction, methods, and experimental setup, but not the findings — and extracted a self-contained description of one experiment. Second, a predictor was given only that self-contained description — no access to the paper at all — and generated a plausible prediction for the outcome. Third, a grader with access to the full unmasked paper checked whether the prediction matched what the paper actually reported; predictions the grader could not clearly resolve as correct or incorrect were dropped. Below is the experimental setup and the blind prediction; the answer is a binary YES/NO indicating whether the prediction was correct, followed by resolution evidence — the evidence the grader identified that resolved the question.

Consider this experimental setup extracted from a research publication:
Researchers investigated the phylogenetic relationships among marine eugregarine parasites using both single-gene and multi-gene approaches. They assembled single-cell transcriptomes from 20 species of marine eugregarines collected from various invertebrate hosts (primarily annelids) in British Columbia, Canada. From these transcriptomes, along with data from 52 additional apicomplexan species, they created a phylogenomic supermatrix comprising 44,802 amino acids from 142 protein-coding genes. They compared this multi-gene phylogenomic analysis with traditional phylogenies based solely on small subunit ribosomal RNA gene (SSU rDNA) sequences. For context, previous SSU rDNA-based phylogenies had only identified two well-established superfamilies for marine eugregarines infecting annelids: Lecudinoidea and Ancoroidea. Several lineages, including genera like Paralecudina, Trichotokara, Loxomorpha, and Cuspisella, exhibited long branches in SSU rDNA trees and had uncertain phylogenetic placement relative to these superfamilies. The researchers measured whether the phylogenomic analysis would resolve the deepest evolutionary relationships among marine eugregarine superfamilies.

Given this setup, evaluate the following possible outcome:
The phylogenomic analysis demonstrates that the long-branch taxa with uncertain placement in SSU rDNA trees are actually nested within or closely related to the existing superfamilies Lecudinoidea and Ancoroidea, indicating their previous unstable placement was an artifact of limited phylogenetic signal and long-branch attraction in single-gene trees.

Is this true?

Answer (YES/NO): NO